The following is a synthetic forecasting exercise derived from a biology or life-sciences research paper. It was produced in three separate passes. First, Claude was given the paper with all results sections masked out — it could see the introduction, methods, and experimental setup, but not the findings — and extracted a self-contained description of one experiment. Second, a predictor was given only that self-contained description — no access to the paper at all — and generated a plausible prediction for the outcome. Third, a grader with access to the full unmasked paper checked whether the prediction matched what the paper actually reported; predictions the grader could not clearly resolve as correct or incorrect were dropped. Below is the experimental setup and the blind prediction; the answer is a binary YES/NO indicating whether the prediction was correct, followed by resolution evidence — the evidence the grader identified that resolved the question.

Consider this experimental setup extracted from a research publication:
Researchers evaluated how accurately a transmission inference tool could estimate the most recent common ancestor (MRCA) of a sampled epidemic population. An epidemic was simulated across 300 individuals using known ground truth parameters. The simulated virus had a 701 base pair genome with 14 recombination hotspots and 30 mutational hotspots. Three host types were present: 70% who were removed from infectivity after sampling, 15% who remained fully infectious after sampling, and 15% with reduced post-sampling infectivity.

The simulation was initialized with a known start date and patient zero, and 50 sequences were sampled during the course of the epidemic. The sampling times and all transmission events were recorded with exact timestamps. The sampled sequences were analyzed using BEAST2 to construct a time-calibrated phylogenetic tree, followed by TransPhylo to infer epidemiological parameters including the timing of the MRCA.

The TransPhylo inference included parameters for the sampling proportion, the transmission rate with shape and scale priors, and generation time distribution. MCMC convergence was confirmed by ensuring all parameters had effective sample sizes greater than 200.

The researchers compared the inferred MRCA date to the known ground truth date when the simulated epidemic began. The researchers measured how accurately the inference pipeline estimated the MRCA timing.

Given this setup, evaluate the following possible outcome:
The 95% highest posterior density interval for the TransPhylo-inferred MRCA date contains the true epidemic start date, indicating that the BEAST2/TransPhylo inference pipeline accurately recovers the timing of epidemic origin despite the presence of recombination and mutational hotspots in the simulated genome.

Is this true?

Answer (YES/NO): NO